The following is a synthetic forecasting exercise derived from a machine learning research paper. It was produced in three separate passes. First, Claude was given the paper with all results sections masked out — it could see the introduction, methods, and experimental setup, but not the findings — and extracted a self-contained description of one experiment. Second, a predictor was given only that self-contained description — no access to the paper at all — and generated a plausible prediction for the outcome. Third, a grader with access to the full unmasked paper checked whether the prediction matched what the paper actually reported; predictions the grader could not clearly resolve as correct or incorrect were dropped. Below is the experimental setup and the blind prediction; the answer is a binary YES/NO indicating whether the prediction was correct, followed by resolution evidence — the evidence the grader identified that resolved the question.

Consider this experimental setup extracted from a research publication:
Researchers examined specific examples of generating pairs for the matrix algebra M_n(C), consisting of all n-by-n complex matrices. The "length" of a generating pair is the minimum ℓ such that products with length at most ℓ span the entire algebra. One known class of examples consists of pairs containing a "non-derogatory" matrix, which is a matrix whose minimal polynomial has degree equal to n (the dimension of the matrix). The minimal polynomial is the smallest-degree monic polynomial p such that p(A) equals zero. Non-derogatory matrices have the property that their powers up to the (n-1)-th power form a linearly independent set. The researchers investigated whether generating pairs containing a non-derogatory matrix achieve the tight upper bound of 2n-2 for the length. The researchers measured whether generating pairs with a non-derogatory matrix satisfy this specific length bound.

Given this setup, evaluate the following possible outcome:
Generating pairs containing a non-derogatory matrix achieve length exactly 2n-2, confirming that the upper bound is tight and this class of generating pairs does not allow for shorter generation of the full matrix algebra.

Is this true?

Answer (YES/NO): NO